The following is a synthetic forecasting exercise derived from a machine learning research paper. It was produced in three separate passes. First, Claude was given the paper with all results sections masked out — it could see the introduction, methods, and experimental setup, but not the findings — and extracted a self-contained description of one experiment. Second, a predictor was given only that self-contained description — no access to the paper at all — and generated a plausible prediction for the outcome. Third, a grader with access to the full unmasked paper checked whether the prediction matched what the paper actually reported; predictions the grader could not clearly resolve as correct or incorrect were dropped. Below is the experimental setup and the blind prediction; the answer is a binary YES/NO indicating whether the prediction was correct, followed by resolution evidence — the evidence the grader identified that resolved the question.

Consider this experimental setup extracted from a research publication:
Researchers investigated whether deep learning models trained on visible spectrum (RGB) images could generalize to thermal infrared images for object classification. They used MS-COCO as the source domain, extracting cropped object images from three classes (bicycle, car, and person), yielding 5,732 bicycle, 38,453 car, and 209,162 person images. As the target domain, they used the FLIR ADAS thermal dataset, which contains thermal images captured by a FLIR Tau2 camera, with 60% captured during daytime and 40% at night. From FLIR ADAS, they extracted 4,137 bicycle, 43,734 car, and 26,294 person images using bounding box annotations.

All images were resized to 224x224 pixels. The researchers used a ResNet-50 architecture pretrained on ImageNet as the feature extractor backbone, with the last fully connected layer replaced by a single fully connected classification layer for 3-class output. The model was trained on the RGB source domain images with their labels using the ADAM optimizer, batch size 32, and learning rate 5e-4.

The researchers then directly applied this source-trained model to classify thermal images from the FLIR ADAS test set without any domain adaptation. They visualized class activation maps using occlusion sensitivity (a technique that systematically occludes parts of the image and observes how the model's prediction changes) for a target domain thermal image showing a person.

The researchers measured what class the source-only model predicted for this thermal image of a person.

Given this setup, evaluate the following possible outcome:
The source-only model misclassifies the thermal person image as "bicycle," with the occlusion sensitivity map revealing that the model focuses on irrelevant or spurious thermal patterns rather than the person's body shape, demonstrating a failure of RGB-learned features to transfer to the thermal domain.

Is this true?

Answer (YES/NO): YES